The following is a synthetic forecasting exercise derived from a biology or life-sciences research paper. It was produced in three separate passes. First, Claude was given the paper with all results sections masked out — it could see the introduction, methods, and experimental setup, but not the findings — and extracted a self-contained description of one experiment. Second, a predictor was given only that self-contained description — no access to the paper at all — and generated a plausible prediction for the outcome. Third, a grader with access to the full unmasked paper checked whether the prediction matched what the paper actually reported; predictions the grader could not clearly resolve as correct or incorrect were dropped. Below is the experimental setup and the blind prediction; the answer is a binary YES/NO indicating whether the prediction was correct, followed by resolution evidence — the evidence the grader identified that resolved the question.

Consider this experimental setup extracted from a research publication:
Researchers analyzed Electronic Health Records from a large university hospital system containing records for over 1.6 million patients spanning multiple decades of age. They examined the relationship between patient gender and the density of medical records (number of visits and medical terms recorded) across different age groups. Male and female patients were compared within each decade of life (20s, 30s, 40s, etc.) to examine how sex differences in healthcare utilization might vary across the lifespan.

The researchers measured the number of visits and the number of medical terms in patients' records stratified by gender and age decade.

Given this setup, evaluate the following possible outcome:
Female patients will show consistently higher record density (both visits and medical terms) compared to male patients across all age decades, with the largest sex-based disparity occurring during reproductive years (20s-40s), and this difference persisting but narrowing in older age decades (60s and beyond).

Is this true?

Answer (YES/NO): NO